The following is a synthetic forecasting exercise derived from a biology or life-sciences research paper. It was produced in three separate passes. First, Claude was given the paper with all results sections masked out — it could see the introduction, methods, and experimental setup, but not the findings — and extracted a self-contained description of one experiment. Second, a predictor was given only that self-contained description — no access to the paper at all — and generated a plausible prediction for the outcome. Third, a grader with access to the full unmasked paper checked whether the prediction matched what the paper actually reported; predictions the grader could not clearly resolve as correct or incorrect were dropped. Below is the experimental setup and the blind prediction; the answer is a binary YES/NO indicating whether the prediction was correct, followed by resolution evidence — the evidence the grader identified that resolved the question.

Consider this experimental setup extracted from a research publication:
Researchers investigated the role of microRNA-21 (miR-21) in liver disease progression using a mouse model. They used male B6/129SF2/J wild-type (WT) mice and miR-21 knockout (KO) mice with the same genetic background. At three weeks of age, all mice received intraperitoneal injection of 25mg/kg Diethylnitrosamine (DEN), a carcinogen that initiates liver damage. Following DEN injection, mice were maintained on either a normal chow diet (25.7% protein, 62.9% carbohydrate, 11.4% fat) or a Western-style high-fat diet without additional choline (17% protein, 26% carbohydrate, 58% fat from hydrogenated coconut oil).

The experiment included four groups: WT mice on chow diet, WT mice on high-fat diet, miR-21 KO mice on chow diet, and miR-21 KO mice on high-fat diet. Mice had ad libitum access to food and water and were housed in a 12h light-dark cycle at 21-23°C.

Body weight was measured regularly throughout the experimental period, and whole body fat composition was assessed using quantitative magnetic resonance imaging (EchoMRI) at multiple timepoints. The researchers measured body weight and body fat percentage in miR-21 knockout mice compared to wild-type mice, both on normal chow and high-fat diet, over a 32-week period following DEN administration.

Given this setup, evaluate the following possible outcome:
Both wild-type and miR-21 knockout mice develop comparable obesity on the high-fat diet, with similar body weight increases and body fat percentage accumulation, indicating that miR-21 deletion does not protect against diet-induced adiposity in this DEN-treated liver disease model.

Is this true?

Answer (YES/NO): NO